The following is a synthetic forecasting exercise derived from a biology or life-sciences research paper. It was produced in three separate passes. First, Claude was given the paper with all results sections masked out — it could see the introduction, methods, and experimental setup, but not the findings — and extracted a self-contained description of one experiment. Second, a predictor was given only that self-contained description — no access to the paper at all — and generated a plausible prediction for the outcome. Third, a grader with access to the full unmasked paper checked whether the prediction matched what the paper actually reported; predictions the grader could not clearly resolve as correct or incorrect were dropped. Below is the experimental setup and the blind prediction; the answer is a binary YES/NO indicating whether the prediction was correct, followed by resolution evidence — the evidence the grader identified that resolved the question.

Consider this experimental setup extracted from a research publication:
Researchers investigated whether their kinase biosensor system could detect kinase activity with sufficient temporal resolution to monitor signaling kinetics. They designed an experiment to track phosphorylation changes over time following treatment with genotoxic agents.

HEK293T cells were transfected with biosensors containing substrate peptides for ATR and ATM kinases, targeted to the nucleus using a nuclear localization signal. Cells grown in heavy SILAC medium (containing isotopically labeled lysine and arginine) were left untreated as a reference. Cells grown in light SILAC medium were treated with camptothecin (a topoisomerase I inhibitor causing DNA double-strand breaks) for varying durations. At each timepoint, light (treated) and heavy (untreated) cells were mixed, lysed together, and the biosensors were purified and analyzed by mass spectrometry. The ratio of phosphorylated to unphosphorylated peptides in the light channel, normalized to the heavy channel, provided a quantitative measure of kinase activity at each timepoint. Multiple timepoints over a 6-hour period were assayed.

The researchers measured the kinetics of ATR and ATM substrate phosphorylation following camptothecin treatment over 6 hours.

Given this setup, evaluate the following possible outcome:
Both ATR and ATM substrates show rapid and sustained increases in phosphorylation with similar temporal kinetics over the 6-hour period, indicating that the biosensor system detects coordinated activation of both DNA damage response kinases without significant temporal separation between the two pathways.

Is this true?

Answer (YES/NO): NO